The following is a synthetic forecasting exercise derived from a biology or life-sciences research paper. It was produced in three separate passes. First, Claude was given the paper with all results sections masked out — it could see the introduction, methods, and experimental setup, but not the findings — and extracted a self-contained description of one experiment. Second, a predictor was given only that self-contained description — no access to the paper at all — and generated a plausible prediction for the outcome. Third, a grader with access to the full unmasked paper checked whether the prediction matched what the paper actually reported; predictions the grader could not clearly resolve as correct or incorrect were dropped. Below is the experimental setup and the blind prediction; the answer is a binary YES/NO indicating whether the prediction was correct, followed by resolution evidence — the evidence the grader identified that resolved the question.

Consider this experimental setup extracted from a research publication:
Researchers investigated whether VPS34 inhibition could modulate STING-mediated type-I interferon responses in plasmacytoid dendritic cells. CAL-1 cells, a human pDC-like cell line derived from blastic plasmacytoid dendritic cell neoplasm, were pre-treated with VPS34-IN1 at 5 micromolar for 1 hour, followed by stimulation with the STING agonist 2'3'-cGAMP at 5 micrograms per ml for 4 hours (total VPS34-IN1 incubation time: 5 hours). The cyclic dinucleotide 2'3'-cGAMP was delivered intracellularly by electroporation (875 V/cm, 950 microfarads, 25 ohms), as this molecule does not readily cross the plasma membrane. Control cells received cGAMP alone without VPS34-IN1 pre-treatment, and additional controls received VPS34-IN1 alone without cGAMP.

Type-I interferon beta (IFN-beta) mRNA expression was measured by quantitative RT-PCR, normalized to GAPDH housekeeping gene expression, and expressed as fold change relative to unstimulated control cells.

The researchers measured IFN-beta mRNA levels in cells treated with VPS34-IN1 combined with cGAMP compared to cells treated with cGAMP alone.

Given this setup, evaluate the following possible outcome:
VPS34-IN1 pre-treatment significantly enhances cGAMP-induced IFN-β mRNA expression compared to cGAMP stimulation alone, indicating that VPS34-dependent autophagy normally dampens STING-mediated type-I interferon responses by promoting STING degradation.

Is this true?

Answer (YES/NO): NO